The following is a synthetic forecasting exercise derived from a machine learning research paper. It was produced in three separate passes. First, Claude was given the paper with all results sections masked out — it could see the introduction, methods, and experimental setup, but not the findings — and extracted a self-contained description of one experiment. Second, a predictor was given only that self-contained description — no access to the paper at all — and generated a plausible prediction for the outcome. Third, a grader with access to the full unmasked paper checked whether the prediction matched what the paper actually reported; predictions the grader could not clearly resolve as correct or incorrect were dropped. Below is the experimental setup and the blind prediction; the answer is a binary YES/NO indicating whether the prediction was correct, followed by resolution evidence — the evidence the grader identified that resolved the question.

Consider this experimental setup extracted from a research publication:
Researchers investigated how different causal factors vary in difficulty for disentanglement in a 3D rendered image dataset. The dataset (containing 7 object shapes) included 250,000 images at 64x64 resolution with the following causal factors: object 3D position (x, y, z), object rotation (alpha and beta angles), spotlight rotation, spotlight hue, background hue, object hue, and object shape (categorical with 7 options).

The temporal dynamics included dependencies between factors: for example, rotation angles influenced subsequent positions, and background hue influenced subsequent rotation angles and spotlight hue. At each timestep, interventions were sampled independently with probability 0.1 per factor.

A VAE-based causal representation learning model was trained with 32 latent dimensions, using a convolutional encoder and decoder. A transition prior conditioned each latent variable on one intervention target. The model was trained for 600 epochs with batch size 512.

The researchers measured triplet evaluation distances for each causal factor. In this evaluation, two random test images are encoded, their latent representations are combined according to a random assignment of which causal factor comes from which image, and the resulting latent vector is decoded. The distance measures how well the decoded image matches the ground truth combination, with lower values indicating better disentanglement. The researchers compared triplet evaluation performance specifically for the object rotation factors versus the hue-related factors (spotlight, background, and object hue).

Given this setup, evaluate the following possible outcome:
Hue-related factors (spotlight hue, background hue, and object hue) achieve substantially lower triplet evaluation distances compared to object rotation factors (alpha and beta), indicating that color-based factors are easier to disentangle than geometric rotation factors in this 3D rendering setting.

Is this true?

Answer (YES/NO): YES